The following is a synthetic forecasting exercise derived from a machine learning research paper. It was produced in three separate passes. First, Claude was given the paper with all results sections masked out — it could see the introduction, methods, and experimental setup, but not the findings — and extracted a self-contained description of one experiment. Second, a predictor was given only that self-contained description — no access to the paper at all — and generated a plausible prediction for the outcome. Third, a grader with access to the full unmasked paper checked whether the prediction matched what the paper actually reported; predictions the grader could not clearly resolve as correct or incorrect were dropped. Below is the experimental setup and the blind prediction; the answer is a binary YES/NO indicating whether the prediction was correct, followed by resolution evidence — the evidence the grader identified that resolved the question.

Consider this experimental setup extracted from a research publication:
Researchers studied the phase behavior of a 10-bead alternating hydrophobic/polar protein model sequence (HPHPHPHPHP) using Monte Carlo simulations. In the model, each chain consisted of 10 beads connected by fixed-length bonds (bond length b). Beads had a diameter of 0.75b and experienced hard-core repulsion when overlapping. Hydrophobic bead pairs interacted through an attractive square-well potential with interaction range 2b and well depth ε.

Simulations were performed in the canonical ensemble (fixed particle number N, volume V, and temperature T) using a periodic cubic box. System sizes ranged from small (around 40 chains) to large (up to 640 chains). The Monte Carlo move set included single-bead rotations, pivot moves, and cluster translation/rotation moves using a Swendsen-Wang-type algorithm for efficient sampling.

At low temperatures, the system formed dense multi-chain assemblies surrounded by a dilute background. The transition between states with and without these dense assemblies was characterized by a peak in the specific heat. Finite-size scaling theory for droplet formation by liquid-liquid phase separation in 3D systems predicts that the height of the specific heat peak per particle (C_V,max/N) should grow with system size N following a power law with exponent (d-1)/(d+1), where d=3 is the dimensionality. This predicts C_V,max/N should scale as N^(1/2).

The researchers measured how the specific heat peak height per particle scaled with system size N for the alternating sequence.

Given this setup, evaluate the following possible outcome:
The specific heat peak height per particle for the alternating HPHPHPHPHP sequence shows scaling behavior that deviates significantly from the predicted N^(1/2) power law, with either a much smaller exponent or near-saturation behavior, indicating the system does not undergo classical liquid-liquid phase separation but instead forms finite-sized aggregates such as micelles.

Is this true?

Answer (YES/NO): NO